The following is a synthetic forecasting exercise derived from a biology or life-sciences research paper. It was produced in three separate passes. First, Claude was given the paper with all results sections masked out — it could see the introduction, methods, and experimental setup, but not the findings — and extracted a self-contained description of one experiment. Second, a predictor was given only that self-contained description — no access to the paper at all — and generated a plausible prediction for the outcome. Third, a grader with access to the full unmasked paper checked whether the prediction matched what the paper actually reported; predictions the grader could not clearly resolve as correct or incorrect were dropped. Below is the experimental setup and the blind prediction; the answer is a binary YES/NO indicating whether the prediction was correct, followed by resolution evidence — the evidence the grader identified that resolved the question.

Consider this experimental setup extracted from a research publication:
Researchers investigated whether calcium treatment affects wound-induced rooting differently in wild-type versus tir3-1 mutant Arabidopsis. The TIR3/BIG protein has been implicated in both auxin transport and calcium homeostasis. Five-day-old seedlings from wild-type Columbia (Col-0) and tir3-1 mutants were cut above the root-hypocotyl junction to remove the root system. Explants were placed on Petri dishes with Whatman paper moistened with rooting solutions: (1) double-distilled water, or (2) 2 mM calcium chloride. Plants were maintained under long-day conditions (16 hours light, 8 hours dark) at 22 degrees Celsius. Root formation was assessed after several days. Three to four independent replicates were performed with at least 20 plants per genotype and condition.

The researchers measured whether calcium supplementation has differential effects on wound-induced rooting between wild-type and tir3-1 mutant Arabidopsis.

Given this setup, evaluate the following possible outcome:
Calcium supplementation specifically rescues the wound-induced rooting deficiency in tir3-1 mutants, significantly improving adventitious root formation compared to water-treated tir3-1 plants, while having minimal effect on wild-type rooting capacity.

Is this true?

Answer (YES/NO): NO